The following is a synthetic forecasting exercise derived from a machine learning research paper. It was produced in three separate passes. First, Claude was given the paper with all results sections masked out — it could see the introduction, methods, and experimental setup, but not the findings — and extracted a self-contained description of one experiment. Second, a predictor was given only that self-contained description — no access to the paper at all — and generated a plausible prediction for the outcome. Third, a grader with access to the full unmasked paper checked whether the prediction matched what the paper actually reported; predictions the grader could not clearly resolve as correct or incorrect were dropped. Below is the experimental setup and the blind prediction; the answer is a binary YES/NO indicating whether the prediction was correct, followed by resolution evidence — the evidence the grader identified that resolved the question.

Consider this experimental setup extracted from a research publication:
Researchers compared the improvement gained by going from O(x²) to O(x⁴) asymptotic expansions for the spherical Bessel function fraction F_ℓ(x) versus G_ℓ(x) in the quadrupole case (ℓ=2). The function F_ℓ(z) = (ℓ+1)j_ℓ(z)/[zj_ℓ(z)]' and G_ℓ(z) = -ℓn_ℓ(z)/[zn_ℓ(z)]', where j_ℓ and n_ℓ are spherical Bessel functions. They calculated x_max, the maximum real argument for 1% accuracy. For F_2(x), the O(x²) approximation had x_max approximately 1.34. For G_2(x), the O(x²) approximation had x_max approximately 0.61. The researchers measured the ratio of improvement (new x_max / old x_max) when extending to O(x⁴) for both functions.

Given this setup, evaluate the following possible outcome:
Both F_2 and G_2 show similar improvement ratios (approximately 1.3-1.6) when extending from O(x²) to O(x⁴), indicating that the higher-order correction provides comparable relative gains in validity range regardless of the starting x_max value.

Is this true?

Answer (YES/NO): NO